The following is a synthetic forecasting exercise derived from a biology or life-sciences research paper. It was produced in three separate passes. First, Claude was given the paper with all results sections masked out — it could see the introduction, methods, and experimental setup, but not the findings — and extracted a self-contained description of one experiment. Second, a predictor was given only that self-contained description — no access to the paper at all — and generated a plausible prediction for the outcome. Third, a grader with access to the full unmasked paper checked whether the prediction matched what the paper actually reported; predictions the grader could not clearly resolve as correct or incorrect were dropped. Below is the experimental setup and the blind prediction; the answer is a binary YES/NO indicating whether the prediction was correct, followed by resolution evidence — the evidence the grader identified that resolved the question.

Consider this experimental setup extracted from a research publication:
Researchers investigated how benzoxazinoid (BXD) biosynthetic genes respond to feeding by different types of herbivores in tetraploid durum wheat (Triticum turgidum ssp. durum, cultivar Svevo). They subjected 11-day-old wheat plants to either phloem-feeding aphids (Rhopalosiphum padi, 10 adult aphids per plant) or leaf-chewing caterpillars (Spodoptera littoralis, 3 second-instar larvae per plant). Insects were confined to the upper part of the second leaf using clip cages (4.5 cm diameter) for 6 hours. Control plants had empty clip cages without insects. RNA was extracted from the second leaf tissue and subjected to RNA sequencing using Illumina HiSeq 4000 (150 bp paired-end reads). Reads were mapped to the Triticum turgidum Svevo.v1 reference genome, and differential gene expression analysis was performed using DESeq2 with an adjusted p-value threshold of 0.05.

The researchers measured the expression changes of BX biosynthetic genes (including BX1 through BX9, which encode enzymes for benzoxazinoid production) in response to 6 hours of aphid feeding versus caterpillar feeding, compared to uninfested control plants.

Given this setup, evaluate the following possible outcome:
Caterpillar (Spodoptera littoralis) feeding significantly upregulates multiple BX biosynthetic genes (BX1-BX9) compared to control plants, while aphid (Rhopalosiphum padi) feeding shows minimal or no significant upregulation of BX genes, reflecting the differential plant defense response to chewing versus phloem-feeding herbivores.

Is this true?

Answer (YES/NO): NO